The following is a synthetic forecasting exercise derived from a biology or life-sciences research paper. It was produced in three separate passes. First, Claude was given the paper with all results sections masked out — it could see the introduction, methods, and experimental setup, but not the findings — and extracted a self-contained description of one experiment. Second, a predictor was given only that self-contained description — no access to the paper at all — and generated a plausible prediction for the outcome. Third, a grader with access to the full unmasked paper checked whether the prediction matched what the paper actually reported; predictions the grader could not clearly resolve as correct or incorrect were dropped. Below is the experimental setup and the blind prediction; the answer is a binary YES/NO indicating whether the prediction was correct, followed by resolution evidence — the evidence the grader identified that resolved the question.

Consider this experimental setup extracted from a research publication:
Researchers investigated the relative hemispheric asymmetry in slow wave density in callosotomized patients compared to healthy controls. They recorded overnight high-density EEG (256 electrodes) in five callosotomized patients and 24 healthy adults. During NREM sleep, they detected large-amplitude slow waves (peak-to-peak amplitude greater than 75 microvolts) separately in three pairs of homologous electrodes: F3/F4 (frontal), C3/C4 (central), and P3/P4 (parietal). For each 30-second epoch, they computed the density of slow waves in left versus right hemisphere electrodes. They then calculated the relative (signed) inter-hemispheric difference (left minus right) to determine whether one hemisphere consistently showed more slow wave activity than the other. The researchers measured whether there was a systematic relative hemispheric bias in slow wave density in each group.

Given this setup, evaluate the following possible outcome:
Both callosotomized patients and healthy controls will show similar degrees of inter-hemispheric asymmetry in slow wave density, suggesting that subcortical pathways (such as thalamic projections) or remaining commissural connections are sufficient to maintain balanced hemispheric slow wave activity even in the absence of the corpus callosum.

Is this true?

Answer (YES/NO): NO